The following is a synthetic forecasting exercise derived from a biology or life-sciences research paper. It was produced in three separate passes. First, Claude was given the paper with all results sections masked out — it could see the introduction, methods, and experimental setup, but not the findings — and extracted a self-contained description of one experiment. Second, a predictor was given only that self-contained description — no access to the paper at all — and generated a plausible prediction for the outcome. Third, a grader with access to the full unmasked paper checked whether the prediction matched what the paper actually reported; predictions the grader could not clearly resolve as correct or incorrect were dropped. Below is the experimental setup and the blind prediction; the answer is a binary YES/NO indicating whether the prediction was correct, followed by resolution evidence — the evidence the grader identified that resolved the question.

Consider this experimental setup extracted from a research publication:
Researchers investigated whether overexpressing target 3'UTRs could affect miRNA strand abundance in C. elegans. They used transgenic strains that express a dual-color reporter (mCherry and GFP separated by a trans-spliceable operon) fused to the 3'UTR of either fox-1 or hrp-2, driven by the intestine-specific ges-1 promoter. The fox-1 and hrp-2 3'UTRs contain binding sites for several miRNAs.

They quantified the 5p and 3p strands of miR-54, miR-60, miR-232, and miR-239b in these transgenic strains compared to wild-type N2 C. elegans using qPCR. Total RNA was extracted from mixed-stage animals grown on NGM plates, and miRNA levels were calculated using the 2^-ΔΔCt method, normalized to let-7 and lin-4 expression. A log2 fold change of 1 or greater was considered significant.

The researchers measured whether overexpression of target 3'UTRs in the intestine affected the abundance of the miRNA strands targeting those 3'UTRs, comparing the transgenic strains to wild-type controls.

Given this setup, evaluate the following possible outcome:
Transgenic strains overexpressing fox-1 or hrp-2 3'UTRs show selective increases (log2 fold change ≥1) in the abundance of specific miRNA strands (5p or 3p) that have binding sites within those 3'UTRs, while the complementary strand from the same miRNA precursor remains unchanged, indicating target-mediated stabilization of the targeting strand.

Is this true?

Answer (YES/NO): NO